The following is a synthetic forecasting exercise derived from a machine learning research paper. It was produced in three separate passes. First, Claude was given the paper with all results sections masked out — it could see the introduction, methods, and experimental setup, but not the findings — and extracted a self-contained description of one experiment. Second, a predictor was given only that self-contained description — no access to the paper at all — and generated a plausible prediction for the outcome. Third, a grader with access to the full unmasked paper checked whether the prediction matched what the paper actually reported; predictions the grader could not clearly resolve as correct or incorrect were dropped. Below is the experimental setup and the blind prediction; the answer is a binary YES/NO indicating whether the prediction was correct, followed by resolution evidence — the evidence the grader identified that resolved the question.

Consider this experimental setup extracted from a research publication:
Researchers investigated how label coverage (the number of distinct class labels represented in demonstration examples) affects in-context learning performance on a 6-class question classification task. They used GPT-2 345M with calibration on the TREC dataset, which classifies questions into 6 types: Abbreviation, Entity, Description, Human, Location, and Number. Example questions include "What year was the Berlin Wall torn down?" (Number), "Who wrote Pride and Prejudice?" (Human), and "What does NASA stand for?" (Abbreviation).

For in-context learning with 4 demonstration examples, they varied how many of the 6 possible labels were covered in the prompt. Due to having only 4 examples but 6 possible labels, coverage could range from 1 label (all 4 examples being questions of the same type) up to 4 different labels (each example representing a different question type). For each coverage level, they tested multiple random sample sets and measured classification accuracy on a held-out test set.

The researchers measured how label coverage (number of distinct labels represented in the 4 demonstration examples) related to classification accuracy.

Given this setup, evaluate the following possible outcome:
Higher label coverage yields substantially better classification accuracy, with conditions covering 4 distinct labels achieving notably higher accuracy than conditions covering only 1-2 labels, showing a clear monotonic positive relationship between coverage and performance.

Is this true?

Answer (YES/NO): NO